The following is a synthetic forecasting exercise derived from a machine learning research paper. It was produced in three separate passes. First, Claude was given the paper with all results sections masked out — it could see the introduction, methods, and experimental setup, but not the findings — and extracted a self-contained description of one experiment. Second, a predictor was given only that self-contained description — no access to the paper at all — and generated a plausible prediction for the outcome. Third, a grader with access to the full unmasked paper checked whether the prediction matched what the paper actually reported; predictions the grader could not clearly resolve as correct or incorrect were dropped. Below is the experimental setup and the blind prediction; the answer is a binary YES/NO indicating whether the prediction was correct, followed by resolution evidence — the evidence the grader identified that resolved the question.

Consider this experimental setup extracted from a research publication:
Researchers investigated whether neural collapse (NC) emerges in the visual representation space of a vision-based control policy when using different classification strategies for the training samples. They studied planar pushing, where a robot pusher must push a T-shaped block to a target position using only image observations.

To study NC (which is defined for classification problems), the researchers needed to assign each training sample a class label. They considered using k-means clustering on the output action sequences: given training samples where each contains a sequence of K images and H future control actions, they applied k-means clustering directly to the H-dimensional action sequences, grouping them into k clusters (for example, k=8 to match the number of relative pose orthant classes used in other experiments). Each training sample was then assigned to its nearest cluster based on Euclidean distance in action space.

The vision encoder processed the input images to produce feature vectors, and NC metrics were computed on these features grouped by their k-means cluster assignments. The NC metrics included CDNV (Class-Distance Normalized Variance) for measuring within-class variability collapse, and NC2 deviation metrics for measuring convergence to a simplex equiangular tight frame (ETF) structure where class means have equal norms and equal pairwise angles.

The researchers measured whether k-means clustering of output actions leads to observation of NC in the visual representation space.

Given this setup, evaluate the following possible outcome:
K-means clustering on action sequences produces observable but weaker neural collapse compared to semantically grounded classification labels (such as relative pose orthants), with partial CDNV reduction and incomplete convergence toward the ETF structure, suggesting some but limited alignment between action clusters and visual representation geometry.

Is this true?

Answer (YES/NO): NO